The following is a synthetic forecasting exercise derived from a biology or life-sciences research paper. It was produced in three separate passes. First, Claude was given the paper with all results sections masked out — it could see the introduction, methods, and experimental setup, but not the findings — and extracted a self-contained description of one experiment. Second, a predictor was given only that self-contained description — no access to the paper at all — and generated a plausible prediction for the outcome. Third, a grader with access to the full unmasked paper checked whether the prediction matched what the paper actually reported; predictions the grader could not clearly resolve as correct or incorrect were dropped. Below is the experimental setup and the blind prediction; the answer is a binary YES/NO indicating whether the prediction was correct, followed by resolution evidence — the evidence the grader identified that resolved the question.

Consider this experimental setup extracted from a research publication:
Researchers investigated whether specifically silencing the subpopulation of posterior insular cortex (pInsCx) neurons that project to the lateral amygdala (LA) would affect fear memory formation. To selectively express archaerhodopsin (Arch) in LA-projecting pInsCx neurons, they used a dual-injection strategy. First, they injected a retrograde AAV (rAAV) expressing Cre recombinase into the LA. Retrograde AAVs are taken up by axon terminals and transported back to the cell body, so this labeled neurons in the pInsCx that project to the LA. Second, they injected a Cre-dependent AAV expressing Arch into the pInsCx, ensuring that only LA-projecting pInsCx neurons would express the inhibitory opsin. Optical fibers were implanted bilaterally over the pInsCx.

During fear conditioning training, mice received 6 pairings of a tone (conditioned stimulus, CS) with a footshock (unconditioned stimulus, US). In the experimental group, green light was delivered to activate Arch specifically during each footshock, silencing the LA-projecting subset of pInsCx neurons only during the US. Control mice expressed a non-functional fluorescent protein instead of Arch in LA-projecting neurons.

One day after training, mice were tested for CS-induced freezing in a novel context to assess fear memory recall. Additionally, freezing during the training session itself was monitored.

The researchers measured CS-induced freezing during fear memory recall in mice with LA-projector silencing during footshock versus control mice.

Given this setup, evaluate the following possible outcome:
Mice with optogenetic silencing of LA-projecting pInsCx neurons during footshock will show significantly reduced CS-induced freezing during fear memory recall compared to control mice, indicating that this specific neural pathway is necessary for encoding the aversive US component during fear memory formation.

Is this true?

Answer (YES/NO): YES